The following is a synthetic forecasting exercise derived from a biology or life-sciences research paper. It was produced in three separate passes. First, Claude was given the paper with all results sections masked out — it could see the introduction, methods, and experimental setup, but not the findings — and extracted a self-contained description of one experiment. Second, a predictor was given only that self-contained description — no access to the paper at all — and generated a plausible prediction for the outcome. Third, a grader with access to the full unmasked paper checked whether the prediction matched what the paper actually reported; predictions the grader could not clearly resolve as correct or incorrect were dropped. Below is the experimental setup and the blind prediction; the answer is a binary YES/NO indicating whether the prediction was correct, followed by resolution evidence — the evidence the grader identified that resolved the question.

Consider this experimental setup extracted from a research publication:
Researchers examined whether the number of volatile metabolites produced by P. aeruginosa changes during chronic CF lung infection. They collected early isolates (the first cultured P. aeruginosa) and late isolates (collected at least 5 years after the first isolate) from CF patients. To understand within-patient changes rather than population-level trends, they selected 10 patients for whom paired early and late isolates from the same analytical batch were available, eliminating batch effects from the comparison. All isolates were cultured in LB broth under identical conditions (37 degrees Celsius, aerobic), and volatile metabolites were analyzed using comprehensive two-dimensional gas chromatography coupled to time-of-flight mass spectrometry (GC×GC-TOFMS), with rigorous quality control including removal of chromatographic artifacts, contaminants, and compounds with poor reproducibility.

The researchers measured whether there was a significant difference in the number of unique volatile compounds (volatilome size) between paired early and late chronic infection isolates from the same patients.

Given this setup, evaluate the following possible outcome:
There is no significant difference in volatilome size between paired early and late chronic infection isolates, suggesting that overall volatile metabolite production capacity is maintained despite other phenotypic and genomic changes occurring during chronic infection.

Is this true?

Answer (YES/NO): YES